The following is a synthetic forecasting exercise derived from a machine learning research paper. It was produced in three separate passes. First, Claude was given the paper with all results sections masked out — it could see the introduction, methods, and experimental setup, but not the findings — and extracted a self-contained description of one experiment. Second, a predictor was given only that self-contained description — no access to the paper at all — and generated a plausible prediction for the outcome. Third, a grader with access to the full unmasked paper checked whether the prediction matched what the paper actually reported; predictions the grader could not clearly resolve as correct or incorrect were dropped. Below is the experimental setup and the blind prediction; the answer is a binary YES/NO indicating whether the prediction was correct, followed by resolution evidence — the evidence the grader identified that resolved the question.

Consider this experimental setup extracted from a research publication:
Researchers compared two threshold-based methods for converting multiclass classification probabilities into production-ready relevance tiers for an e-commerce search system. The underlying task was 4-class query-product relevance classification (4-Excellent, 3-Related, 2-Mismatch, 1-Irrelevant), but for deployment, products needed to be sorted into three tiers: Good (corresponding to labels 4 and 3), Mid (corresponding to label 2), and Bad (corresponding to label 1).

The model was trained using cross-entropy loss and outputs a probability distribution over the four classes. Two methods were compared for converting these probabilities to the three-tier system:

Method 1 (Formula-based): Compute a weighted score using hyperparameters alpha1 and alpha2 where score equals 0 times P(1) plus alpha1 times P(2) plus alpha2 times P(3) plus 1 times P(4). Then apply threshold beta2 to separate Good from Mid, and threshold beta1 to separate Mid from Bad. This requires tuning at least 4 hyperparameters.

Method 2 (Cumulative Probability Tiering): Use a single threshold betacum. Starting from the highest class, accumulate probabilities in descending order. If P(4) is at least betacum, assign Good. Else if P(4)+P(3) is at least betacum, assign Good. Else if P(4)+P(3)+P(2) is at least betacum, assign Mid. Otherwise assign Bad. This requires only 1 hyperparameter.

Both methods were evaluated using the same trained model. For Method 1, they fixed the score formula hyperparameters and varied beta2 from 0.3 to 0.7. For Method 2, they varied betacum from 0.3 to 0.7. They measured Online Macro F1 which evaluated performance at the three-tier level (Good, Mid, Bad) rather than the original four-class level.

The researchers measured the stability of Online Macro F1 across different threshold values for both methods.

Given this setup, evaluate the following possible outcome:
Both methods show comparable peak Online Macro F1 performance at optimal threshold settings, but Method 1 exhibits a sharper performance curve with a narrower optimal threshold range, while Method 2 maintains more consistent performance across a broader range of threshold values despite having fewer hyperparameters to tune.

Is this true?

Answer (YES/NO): NO